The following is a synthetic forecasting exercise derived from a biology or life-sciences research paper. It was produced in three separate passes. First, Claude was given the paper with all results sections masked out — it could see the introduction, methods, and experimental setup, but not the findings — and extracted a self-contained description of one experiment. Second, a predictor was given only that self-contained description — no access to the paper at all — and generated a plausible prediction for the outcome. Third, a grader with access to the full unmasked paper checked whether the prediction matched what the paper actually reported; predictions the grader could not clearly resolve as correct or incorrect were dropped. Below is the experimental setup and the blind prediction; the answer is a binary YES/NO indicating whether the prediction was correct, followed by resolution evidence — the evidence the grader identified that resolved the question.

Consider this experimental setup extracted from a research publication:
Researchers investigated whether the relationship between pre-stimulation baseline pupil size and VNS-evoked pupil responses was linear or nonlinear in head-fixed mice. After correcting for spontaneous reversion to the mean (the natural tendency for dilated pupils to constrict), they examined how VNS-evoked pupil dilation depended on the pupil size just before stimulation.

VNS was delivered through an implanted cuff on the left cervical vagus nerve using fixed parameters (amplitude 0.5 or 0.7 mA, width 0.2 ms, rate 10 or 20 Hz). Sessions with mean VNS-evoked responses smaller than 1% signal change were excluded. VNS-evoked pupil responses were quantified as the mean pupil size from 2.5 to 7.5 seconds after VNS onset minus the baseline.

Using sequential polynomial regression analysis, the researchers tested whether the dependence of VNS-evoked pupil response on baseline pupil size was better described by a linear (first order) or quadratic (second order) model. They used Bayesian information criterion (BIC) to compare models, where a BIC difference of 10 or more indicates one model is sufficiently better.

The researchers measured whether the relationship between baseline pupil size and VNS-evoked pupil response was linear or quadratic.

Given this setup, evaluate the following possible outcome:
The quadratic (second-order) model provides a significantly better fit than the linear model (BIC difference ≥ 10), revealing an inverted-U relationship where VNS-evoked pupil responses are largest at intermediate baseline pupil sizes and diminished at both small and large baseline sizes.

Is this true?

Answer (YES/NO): YES